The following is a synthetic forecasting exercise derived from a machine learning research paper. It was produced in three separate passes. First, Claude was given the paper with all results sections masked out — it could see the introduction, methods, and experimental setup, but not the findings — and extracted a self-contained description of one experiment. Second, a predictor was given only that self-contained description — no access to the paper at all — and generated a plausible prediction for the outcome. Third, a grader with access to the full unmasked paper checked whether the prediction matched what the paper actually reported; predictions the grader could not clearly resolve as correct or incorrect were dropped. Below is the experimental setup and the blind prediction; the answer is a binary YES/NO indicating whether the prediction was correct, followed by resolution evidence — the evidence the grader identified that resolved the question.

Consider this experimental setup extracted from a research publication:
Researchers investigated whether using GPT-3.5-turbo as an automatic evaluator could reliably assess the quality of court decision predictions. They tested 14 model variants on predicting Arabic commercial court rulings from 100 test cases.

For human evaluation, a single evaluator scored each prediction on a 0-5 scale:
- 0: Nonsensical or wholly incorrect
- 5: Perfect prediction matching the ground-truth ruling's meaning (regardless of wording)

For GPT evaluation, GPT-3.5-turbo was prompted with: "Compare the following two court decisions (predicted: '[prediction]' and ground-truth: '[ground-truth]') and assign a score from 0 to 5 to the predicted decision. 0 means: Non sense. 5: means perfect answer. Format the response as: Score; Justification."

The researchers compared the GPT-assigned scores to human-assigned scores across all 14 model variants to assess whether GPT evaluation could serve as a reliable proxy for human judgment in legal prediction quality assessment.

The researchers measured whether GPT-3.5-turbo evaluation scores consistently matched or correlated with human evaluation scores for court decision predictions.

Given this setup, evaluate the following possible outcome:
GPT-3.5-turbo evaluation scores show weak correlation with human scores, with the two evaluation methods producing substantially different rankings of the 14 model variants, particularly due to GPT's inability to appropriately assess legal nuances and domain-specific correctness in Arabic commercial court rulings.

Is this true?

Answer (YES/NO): NO